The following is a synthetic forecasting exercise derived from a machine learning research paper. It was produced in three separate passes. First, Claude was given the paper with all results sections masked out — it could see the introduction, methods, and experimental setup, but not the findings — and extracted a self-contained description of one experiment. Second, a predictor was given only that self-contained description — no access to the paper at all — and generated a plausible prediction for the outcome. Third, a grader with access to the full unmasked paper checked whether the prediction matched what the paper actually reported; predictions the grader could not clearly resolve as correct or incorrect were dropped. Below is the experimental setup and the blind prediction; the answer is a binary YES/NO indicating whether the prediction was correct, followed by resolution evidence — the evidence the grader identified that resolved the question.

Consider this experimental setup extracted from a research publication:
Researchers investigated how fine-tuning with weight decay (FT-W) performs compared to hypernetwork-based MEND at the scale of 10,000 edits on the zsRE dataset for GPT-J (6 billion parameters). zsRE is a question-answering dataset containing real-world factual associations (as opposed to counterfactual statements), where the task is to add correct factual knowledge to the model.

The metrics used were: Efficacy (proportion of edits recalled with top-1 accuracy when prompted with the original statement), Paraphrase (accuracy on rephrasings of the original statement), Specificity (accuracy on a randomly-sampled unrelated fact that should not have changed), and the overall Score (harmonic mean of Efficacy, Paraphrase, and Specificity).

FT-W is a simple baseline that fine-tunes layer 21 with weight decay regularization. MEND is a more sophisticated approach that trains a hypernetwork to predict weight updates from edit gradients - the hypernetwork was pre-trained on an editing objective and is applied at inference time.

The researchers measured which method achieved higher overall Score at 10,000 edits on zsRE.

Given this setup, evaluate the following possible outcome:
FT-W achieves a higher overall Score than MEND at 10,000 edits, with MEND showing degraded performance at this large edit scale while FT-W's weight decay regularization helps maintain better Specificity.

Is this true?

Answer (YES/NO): YES